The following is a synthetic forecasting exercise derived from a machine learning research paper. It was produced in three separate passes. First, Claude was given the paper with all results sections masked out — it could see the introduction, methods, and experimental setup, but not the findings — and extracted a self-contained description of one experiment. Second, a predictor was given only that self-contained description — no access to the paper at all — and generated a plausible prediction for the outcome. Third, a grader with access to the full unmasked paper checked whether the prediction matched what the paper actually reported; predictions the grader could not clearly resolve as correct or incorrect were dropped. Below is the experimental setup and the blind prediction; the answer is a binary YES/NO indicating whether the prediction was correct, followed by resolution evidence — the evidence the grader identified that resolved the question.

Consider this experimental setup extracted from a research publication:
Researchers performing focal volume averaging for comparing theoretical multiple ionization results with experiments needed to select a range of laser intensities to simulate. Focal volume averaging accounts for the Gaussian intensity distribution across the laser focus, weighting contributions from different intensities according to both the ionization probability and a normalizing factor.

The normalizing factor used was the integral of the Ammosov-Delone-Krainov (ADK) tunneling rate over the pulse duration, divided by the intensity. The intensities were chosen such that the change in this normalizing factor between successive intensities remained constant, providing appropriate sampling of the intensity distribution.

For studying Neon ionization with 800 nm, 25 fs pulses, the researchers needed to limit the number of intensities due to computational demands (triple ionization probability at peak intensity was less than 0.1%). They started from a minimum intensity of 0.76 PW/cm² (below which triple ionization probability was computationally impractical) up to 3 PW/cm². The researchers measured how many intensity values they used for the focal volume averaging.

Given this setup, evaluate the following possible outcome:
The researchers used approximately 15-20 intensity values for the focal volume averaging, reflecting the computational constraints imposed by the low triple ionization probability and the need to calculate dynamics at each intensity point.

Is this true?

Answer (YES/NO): NO